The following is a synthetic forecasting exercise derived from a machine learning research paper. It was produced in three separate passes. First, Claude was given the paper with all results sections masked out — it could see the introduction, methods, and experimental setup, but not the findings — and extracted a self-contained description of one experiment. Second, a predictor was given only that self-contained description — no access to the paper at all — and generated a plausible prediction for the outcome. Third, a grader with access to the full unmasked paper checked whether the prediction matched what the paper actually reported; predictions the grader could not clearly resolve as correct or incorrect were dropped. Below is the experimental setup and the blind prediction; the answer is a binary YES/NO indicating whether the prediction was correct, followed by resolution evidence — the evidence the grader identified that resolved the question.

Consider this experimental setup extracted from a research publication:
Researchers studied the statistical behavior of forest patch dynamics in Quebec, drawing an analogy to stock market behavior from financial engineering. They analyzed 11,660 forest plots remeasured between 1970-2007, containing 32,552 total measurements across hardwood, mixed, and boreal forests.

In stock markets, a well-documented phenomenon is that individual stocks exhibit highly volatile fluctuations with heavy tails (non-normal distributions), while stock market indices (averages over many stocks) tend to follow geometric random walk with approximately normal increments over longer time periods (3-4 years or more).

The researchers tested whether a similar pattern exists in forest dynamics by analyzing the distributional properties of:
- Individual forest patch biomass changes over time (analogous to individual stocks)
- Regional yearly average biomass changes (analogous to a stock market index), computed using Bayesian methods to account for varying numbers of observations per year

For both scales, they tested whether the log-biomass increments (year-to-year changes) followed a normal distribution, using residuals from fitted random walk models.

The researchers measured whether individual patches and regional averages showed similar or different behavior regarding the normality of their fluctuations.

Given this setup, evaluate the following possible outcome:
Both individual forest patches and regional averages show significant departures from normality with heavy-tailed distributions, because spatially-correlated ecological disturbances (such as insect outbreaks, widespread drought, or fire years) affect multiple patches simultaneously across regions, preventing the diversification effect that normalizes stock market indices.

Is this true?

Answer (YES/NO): NO